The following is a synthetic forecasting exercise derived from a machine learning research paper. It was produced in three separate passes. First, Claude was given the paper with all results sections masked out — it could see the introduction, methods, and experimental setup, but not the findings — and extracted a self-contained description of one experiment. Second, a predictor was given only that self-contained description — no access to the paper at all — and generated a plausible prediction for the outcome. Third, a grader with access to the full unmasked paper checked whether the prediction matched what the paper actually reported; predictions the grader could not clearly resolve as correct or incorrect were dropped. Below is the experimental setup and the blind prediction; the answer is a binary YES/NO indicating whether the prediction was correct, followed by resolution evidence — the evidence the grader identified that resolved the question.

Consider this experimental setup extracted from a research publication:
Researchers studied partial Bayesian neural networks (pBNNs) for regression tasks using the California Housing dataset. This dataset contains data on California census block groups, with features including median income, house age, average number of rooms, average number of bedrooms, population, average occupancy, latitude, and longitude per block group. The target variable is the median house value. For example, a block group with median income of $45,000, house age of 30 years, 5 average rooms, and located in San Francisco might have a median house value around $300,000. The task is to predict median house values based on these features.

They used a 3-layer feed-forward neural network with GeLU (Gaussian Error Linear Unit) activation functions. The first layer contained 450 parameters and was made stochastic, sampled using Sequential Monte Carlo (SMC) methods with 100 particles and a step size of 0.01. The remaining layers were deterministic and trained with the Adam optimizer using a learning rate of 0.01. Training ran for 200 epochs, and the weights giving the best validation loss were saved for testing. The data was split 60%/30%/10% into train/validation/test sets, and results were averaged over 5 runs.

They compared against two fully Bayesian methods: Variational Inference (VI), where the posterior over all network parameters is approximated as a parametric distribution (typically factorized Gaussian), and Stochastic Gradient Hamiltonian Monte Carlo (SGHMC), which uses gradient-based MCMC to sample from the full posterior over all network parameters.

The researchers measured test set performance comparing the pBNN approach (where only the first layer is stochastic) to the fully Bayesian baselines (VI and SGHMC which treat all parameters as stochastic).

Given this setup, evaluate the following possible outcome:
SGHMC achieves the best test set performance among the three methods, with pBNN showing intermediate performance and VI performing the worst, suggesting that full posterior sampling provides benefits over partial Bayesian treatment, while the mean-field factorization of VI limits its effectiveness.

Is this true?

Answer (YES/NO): NO